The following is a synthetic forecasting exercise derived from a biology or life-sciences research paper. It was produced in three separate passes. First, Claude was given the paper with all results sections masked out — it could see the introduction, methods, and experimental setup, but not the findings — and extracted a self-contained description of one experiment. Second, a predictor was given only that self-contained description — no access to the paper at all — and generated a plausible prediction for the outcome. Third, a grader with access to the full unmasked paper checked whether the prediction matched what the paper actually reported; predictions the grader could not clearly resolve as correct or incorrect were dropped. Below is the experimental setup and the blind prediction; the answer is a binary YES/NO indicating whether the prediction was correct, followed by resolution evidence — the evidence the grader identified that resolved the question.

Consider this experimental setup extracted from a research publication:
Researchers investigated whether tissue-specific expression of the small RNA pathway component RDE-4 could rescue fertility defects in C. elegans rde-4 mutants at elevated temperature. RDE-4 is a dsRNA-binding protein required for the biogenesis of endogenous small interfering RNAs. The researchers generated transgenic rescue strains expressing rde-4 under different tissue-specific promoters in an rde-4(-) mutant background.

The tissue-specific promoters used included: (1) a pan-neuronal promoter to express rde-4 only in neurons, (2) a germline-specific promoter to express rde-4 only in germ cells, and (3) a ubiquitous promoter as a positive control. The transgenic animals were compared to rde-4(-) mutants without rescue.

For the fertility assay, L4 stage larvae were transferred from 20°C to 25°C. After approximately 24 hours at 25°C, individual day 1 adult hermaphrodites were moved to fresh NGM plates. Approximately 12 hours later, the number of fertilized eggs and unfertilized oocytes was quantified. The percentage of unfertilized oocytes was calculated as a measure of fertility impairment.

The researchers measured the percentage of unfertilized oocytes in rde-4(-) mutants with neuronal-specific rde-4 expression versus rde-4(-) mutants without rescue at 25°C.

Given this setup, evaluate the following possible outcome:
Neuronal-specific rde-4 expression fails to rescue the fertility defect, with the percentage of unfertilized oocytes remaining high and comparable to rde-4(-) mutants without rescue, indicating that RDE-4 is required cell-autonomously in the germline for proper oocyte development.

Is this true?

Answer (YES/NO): NO